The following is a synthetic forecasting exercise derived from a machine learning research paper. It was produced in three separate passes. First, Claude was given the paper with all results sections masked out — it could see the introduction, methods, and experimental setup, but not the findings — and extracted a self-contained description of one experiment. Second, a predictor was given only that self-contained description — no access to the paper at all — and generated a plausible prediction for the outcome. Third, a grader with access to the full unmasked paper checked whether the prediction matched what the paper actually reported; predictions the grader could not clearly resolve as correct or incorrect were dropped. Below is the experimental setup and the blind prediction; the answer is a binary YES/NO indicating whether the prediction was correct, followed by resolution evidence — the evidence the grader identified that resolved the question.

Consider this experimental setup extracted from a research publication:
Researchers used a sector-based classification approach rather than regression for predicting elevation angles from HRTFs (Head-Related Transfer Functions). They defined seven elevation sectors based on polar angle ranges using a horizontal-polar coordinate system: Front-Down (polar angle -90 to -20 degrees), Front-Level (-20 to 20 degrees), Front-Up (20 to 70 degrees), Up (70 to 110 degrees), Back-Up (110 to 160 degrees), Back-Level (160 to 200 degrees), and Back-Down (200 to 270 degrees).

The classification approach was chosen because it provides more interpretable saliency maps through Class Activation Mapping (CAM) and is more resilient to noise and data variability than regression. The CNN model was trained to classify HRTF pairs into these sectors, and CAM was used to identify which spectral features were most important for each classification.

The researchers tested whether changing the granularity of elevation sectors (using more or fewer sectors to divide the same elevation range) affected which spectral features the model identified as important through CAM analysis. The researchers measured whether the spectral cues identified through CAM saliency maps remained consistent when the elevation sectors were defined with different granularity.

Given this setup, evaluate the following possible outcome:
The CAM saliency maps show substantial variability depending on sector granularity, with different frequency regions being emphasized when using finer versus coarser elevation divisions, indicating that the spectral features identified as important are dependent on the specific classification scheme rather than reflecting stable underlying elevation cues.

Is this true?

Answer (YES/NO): NO